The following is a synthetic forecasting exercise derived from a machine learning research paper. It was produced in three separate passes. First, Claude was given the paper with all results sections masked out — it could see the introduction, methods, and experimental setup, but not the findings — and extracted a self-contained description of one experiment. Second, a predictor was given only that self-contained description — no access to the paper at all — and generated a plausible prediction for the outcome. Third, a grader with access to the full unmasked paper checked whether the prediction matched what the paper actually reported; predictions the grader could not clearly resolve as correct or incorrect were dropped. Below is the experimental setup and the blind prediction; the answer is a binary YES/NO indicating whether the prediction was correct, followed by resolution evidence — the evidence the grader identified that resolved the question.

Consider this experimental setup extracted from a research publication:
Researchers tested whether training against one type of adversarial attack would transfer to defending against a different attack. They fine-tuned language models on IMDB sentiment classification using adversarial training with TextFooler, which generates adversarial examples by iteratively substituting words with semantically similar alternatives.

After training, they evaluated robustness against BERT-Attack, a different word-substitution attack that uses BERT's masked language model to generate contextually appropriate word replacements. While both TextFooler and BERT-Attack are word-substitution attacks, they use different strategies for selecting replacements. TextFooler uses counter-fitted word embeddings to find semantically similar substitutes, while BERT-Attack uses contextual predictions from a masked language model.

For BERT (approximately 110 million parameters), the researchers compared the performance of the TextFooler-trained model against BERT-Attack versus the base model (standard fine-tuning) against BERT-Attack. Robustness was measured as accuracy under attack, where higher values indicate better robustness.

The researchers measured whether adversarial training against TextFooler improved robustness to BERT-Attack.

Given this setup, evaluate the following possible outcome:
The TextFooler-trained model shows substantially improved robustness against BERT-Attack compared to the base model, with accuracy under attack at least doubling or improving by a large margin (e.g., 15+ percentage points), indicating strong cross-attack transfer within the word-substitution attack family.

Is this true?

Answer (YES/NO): YES